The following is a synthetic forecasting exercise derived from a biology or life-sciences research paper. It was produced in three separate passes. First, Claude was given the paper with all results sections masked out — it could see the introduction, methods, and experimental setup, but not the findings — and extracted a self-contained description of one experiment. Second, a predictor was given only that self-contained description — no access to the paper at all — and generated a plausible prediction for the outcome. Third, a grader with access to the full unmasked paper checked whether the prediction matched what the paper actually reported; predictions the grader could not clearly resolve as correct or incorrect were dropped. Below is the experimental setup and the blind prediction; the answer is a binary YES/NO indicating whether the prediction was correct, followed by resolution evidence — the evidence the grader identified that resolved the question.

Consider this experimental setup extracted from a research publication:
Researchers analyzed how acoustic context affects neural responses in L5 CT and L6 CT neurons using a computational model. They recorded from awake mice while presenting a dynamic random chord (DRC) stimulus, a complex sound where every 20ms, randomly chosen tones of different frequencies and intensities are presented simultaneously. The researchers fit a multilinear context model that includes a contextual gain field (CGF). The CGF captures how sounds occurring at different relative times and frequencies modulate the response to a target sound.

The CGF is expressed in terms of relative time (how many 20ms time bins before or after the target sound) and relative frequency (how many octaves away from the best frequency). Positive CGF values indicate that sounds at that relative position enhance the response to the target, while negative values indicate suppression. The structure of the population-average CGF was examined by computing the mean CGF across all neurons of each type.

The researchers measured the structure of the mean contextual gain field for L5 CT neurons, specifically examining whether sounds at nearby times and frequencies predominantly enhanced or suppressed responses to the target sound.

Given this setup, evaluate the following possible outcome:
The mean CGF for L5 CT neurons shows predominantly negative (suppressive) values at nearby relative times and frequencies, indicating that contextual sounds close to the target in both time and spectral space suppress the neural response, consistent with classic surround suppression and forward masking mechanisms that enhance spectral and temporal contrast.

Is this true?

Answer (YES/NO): YES